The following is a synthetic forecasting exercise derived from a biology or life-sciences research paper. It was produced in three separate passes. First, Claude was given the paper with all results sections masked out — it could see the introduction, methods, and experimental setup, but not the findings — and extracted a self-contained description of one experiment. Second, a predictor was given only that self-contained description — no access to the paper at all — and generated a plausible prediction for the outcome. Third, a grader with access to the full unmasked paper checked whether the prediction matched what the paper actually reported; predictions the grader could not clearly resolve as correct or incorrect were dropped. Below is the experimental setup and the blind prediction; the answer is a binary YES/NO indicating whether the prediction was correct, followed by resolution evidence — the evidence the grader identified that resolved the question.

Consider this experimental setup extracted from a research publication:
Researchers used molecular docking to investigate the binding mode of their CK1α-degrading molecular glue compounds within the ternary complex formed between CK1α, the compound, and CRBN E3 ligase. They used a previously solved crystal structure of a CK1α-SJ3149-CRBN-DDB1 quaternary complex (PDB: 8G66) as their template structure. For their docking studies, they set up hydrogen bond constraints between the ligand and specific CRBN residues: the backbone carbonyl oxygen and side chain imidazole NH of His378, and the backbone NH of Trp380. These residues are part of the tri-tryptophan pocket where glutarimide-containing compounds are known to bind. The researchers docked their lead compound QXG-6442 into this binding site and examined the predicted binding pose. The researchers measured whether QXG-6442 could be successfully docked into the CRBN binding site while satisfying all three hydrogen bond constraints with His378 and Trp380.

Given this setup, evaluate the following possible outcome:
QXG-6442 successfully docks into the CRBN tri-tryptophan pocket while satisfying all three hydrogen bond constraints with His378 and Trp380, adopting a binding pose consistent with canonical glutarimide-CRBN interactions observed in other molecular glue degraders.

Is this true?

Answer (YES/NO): YES